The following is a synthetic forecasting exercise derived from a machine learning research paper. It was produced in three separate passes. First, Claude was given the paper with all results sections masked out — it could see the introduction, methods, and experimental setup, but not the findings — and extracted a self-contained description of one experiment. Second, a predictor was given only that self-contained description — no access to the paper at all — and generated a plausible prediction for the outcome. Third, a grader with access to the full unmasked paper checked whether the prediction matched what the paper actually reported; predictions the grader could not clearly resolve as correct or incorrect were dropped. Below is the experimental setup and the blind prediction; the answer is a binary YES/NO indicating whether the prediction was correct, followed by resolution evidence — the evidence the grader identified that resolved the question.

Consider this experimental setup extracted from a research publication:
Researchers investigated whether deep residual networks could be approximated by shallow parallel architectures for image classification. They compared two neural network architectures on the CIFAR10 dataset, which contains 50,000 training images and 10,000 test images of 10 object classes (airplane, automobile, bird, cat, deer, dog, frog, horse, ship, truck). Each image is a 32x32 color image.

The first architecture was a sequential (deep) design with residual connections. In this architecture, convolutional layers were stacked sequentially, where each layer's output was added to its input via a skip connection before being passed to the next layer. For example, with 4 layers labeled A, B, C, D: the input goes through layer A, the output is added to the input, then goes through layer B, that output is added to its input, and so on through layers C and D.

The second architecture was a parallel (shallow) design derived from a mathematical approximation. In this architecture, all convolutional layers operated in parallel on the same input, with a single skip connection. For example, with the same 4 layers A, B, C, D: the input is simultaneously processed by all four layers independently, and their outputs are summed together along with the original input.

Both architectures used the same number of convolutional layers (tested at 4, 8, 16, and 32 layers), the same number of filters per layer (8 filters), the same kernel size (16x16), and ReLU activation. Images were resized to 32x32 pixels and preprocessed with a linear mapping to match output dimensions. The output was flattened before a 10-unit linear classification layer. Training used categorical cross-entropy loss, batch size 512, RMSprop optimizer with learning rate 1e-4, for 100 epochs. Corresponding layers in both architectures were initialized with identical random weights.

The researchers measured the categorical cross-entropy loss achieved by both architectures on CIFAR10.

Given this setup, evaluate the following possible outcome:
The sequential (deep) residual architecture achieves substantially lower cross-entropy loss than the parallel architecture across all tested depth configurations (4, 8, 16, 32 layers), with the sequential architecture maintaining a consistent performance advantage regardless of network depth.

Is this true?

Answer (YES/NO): NO